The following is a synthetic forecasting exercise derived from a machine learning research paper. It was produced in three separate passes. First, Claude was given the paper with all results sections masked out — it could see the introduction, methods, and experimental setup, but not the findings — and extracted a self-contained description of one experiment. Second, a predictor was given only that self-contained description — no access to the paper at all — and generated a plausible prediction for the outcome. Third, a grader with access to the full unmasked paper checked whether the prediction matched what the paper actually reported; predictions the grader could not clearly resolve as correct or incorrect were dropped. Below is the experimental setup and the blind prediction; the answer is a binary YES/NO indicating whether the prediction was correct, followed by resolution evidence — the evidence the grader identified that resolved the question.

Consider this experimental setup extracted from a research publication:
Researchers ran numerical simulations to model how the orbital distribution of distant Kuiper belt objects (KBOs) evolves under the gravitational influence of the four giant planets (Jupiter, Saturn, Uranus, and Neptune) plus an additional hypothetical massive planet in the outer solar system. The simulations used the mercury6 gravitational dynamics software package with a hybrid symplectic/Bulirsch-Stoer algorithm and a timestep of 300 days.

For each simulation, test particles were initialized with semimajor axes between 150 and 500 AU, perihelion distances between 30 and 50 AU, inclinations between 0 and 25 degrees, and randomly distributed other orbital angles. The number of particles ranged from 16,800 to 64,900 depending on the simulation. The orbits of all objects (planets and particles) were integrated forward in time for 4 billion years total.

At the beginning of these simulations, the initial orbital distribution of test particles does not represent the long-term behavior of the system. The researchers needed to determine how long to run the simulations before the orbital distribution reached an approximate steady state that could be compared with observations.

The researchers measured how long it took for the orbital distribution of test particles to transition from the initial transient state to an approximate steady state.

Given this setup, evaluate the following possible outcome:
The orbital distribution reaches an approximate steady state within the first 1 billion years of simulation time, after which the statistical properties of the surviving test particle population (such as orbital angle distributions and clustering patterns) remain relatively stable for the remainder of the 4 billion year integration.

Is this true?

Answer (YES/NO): YES